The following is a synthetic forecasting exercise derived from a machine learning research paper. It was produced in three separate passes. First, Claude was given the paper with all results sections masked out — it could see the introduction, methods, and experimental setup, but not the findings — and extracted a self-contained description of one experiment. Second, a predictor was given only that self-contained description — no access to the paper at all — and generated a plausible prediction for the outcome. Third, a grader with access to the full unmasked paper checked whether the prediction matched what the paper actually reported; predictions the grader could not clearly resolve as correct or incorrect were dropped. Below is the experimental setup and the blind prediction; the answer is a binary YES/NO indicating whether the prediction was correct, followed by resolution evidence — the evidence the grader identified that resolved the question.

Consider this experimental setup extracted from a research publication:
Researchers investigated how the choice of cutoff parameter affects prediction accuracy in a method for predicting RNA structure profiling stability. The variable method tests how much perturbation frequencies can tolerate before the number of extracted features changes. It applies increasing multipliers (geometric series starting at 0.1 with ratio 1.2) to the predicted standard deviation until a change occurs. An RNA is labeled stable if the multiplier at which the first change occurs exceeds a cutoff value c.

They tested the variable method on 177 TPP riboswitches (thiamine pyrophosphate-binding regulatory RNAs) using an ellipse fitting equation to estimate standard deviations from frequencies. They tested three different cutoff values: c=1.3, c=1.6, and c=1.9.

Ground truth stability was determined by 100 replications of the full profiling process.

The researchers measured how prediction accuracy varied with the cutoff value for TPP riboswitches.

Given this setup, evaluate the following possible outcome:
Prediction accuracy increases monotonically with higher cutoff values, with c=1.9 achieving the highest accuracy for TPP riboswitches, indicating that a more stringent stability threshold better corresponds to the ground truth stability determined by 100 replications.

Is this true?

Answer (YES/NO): NO